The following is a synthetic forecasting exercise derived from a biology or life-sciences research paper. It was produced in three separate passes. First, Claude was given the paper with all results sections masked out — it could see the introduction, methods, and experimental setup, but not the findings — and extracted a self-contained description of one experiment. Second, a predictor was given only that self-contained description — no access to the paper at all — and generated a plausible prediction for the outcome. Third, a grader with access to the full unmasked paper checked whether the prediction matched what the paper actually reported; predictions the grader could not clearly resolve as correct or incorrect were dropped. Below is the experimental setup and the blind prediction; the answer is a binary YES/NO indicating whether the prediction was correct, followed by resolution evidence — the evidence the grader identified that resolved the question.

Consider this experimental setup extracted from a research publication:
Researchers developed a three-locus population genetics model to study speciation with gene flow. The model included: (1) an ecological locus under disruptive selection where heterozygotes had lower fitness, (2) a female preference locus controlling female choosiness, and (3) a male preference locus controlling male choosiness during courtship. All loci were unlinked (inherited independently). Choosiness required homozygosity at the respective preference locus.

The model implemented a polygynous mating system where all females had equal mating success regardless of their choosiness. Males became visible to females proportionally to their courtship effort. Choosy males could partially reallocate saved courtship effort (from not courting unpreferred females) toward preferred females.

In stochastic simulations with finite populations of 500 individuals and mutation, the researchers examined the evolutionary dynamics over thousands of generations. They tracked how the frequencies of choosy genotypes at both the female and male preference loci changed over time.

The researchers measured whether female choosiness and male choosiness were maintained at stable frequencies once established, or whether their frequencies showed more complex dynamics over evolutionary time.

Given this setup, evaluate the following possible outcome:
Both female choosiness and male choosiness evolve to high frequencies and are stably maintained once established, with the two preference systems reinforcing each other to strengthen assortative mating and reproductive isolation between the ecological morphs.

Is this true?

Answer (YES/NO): NO